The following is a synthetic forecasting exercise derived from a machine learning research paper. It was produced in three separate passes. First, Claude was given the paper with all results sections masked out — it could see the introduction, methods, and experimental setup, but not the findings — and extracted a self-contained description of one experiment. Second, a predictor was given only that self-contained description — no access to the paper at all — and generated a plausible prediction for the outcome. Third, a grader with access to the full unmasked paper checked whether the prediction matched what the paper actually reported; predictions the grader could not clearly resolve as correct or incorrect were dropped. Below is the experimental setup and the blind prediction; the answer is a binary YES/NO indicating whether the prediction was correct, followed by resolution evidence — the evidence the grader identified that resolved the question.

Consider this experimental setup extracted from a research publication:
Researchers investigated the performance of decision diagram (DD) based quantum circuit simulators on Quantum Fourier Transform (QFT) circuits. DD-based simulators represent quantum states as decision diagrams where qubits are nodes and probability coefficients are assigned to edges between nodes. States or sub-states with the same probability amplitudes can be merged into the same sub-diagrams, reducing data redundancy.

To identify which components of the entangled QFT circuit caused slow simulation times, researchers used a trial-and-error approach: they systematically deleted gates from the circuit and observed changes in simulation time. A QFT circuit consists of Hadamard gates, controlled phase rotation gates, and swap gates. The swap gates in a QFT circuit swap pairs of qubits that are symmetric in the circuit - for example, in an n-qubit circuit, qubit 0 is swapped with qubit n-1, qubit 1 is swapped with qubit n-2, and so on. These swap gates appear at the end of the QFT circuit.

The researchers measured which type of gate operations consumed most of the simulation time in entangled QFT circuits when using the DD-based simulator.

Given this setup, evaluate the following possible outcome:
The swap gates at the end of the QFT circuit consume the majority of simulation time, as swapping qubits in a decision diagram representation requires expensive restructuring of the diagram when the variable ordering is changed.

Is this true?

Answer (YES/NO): YES